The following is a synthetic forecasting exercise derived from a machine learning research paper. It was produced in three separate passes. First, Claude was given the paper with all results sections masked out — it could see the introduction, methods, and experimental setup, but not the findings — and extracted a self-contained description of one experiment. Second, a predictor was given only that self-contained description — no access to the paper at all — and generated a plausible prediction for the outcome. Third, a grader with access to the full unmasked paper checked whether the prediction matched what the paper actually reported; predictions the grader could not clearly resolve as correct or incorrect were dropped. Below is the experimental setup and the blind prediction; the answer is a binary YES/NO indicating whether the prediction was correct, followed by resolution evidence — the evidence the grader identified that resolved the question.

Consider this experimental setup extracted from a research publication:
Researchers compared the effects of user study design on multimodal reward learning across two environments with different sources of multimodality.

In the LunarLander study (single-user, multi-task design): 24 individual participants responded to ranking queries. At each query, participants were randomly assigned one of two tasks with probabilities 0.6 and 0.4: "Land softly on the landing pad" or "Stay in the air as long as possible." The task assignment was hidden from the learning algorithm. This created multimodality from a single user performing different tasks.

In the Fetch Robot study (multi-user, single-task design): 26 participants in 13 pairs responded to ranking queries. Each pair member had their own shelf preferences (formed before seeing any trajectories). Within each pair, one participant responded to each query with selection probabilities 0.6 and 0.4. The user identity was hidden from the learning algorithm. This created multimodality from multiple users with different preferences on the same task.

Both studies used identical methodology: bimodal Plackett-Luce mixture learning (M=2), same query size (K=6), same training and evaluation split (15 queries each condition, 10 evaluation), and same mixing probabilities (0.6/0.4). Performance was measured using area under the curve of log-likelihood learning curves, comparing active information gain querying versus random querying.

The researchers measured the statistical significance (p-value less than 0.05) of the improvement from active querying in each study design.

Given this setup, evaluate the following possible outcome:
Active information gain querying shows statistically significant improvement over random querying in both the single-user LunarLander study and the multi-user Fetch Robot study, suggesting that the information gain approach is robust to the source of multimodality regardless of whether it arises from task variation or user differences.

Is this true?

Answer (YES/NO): YES